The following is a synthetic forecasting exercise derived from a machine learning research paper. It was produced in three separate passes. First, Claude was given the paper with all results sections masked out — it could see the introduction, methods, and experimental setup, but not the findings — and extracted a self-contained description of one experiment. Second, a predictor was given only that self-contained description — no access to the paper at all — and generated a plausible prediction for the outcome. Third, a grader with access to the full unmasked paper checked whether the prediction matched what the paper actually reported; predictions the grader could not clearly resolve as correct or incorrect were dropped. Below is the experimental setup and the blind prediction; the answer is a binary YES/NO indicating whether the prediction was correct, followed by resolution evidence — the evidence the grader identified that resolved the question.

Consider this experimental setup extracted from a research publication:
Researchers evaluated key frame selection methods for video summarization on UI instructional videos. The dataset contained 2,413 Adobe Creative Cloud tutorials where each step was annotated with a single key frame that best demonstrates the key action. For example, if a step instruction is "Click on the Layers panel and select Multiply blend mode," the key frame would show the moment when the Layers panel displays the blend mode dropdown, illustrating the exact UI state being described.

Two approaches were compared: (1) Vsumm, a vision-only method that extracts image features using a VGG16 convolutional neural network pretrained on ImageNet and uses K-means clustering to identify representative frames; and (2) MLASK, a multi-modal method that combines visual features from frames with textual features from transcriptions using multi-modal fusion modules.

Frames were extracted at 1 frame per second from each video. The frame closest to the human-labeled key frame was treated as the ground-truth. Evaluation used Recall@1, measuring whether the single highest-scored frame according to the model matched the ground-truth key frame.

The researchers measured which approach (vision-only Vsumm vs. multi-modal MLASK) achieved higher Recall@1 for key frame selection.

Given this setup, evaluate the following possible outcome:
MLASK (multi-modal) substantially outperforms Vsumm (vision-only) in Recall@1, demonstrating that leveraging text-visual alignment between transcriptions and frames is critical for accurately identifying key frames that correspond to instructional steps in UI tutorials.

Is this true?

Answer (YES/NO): YES